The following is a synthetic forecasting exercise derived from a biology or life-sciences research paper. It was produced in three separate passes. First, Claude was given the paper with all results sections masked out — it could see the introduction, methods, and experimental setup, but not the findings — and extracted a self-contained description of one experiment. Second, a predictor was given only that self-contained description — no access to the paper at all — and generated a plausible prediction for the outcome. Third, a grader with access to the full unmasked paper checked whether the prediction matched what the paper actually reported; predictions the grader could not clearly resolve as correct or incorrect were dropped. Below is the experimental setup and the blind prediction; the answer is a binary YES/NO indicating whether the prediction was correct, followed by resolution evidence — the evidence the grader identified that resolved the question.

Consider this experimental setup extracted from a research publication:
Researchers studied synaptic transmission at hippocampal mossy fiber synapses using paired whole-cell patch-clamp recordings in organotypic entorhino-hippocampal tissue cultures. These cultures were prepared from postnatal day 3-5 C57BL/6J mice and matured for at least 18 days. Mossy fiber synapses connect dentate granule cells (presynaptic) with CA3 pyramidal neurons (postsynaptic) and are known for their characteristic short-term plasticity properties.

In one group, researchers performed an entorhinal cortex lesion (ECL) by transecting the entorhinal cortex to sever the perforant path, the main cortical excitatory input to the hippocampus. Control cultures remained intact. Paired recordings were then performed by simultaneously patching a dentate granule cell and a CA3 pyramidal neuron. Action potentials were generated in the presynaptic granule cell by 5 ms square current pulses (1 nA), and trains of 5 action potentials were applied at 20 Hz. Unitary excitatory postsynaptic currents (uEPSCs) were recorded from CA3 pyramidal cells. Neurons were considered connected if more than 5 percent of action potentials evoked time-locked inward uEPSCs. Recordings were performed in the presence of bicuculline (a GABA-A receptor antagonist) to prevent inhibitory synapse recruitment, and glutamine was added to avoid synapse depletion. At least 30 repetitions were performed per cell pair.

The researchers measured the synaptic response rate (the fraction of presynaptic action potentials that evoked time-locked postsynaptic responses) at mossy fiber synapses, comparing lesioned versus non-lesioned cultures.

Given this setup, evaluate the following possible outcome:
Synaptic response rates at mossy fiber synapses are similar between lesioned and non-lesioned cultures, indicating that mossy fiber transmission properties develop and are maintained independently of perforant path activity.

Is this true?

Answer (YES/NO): NO